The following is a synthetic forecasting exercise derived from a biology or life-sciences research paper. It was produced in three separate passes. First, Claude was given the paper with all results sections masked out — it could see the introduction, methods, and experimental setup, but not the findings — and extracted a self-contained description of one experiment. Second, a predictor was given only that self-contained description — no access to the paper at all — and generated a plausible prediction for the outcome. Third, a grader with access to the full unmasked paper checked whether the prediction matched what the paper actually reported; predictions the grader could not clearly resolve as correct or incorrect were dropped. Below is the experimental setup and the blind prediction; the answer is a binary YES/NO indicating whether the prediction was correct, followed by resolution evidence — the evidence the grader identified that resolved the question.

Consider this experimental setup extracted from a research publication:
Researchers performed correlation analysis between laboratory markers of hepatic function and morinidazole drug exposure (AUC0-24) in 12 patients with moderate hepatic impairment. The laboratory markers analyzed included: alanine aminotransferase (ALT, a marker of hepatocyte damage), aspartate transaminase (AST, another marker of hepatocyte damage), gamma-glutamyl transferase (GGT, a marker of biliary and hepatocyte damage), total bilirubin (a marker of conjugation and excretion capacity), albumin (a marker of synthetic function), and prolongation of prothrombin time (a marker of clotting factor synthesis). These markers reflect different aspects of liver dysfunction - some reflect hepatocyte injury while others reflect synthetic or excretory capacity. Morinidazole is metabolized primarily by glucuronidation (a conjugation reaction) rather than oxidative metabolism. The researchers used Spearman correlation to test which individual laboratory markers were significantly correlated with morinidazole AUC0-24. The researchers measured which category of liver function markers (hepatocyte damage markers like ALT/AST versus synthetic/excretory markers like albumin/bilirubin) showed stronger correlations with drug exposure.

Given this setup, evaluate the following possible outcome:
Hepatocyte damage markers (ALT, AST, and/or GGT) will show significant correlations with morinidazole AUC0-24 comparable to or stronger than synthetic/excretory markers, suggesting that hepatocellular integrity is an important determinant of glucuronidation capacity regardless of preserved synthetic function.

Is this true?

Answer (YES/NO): NO